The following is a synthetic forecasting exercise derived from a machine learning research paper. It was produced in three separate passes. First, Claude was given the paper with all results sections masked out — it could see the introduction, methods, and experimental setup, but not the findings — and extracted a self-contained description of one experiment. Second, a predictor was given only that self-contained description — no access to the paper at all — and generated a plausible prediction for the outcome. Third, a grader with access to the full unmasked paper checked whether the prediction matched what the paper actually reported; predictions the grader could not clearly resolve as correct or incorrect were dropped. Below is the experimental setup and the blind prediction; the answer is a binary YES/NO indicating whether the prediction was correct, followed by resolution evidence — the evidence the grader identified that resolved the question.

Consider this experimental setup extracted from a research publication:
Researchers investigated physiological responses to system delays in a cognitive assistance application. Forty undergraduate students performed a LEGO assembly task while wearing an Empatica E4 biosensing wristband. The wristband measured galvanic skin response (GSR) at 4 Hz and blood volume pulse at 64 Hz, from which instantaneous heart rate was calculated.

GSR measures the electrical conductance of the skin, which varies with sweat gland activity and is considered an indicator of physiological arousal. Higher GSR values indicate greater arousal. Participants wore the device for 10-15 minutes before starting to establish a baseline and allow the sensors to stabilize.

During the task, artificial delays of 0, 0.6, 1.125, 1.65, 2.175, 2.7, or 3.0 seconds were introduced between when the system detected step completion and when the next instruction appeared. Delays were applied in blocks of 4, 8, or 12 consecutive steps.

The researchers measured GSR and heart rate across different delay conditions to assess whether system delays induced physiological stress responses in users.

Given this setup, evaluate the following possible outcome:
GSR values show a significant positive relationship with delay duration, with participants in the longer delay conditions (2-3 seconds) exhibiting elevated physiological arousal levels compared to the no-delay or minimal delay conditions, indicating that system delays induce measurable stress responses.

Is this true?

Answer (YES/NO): NO